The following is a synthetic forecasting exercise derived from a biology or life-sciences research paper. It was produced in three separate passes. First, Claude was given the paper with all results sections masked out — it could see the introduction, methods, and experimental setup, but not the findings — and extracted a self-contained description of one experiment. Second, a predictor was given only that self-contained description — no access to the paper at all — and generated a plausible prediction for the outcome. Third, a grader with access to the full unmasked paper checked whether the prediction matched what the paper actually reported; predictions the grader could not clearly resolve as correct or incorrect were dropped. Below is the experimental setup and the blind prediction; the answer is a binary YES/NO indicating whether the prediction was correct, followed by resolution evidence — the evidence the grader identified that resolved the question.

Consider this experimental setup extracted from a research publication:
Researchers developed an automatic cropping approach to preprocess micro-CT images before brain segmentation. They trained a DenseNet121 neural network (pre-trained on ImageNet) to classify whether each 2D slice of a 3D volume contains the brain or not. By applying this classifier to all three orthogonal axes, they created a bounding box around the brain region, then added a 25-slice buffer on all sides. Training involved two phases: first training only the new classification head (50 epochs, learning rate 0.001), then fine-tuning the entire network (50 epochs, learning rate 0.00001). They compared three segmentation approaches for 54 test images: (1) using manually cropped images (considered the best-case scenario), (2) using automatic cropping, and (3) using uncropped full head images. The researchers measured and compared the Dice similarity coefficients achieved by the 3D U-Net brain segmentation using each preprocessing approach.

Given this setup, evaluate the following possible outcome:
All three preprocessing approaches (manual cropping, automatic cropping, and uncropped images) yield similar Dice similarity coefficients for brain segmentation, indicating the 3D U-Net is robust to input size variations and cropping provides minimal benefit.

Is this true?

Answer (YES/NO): NO